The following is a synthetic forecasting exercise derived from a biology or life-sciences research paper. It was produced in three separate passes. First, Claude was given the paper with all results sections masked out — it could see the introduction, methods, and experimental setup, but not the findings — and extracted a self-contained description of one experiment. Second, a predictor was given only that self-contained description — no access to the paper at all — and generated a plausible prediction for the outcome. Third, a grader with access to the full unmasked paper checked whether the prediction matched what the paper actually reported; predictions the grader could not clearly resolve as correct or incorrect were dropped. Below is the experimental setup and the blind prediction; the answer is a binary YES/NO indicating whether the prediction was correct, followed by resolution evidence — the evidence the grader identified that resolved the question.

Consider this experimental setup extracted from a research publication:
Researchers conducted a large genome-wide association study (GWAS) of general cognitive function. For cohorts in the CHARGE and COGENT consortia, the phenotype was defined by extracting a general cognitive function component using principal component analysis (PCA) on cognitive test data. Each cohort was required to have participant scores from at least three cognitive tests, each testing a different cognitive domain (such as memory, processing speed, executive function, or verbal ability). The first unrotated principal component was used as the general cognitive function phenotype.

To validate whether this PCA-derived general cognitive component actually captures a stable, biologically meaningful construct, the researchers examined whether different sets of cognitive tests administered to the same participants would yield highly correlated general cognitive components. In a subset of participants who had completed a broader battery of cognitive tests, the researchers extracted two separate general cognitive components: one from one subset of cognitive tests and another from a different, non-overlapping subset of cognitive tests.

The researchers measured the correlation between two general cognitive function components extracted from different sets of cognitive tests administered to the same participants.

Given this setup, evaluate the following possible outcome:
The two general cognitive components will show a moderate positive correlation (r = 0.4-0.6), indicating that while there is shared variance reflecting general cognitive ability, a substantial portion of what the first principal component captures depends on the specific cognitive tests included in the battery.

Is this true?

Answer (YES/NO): NO